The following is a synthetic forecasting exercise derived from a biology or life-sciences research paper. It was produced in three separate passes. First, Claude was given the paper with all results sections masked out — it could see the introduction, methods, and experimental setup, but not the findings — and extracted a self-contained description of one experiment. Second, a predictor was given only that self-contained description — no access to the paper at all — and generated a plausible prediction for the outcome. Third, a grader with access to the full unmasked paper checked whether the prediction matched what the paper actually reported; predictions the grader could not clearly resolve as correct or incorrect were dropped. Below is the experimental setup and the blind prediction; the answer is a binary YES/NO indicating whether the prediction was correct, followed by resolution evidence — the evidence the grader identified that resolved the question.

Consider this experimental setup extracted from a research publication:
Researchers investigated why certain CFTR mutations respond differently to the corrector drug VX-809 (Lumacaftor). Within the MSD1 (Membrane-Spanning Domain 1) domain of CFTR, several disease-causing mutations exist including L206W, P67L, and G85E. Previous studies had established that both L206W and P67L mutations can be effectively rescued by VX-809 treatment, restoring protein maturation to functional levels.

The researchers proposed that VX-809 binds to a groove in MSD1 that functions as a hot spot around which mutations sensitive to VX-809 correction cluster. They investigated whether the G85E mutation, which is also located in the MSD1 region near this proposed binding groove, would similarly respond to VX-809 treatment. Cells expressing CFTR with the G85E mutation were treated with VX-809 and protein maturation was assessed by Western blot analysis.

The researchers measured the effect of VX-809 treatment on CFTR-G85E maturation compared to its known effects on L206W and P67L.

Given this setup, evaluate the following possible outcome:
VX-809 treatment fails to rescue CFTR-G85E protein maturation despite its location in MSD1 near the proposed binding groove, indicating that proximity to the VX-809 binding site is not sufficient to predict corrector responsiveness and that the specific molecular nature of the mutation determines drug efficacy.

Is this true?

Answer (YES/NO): YES